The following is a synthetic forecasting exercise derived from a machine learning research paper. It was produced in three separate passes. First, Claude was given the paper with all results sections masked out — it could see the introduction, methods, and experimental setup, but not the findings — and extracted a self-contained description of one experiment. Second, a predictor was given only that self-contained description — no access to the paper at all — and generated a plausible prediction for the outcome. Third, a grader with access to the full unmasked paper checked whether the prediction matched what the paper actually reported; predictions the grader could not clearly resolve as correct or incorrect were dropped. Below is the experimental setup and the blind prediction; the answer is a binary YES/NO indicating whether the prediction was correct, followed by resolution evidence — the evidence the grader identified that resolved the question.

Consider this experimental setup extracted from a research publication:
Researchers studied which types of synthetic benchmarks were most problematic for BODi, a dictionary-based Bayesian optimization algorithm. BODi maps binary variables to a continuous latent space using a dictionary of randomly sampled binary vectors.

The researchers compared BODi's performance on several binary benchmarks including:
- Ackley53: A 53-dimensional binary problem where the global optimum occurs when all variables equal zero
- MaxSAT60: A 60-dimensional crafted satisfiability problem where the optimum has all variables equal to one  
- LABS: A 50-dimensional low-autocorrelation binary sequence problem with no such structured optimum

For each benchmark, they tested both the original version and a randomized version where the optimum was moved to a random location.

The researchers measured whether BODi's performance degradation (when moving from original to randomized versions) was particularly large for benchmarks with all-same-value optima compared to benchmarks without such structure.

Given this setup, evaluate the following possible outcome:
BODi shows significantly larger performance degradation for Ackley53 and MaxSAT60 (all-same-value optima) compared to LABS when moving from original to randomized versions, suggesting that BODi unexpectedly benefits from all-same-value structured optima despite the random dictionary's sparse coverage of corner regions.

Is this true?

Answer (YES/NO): YES